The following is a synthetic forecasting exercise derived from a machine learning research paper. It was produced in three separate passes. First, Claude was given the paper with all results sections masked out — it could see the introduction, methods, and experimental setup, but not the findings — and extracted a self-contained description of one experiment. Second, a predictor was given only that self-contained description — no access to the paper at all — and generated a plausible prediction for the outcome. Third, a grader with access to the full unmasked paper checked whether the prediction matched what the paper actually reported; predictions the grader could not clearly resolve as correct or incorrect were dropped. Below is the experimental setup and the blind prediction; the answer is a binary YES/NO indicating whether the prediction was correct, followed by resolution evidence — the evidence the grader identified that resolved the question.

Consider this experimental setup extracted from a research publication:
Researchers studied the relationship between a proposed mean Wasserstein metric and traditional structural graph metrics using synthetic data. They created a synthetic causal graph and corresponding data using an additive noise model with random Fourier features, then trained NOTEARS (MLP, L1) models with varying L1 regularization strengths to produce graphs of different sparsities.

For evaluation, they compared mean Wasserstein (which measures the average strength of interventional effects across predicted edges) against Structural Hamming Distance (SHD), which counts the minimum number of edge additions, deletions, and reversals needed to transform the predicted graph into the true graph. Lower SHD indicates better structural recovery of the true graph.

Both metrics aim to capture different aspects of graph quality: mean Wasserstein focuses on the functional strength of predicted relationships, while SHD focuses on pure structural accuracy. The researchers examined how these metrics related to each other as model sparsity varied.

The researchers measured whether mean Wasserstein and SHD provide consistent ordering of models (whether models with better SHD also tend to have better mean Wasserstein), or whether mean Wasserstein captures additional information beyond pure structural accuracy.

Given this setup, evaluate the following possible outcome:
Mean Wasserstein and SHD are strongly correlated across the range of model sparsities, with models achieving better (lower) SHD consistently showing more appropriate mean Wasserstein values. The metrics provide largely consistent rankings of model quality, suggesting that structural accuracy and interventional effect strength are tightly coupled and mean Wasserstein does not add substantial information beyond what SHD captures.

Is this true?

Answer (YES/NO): NO